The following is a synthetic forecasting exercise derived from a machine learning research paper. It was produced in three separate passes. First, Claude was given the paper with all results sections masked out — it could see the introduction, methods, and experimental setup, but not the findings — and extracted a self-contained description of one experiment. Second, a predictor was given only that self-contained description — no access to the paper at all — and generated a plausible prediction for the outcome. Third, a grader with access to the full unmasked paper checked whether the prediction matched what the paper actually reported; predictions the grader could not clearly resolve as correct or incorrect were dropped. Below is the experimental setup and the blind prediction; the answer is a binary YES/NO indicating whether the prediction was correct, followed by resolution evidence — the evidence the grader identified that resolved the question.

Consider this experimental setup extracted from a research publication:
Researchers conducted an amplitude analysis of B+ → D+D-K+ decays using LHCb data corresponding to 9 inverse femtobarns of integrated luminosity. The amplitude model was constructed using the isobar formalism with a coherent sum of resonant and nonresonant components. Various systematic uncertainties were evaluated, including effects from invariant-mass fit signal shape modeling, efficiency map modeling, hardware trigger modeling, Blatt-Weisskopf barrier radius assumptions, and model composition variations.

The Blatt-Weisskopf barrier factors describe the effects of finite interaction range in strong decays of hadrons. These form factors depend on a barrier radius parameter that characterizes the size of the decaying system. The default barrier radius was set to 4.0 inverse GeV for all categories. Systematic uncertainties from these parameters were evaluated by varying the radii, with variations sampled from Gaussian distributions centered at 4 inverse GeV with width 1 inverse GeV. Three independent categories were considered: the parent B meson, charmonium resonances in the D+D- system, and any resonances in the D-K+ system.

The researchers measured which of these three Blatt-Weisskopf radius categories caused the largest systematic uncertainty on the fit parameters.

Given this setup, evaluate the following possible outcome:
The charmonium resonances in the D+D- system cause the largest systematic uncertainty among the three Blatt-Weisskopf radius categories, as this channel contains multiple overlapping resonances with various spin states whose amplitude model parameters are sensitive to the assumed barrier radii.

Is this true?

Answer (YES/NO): YES